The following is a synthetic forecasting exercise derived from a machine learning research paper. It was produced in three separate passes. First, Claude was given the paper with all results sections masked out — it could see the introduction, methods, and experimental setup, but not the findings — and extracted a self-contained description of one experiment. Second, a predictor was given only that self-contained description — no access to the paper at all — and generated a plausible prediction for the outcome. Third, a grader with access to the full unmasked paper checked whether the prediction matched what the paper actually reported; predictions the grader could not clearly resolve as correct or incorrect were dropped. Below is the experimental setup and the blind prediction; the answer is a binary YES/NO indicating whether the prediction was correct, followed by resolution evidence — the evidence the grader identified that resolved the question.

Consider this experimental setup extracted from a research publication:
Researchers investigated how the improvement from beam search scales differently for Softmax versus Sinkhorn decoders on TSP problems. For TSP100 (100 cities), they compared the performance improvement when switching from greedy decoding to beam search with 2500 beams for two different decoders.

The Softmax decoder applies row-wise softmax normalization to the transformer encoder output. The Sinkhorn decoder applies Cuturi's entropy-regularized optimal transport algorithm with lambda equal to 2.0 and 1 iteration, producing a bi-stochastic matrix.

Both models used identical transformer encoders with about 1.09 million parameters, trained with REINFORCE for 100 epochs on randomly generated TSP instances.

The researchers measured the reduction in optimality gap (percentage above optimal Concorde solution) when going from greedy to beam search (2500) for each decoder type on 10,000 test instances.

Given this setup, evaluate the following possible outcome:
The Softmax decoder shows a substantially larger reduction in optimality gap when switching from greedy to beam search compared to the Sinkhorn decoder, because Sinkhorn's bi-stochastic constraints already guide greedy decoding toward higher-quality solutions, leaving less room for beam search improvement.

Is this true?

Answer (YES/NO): YES